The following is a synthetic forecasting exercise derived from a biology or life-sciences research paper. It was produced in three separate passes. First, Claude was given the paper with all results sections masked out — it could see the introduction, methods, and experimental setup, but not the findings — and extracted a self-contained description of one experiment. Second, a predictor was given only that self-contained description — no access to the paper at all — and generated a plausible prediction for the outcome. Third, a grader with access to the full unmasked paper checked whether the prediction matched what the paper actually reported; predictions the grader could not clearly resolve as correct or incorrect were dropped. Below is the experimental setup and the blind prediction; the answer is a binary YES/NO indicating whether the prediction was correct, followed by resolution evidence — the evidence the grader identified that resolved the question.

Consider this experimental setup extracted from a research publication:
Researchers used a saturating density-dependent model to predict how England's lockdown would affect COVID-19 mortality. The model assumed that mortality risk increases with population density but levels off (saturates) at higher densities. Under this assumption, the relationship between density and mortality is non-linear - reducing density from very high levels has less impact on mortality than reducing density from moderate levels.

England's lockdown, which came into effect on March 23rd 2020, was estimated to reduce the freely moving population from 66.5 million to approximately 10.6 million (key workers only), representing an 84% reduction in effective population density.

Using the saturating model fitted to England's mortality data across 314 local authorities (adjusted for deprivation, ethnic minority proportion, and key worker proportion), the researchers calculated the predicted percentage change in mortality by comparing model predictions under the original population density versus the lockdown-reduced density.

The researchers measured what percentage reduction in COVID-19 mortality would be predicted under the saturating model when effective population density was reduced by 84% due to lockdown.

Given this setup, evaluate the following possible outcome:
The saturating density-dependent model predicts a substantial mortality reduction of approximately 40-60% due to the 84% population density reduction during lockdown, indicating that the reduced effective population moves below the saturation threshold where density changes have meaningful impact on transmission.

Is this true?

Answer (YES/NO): NO